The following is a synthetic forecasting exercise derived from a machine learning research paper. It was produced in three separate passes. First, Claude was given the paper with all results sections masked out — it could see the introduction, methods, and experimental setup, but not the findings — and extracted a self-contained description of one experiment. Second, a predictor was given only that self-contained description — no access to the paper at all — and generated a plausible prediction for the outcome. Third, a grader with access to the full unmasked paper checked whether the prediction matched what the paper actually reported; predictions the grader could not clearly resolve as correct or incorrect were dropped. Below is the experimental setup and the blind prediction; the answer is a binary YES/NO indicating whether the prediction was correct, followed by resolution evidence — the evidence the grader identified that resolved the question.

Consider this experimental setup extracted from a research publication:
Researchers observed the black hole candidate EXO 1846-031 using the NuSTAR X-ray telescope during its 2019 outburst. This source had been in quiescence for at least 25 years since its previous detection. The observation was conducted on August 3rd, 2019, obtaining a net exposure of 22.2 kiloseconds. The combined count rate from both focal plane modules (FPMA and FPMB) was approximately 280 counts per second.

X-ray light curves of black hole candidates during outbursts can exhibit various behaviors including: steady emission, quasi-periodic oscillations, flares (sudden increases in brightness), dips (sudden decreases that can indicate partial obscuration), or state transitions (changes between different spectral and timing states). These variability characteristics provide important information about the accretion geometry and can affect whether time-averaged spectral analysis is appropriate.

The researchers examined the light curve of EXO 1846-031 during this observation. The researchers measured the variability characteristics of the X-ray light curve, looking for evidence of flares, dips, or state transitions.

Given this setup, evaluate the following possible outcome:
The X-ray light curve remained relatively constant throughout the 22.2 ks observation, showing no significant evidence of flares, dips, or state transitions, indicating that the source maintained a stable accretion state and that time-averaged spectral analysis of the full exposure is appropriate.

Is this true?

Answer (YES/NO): YES